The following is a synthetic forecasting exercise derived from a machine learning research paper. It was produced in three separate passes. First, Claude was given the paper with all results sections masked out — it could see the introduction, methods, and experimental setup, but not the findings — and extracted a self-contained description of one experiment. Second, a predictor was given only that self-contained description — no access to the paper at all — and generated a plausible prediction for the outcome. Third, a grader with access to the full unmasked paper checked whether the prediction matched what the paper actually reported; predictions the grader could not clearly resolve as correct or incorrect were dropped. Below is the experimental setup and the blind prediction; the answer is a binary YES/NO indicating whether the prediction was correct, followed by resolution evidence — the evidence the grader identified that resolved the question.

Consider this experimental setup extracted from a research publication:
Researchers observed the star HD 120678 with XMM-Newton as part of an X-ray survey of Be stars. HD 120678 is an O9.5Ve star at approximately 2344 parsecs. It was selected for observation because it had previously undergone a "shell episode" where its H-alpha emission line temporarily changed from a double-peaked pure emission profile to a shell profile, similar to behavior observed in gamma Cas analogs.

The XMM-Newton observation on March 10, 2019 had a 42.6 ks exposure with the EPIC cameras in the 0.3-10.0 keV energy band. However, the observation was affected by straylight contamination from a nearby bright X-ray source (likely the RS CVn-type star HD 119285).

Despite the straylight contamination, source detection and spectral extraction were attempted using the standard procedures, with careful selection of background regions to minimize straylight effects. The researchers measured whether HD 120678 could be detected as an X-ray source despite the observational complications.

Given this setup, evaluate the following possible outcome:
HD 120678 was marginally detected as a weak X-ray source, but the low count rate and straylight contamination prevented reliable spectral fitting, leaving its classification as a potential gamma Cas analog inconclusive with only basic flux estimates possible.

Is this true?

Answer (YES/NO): NO